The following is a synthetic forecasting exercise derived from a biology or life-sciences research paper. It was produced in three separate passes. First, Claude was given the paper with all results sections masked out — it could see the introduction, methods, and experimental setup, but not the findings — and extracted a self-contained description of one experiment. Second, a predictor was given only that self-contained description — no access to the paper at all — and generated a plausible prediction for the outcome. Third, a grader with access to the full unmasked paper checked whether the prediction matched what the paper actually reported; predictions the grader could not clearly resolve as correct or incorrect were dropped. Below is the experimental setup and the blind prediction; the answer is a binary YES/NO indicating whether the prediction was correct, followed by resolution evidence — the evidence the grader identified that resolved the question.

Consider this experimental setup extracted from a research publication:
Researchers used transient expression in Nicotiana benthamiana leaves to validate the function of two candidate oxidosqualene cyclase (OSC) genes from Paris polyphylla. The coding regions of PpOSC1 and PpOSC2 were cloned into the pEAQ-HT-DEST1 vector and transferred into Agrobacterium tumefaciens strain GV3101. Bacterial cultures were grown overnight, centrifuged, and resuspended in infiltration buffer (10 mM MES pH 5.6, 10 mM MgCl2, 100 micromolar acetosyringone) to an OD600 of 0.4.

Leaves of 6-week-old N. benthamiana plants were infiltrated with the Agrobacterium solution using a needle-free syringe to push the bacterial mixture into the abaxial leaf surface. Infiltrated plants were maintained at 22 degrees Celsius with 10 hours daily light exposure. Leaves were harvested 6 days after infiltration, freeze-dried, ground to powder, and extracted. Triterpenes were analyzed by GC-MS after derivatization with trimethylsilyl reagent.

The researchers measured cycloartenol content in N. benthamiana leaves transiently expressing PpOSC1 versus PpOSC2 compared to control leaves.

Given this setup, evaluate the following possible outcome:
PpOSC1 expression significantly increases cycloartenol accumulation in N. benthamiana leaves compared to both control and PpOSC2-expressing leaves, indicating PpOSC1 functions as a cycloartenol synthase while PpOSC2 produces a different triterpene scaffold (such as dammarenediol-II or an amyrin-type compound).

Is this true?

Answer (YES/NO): YES